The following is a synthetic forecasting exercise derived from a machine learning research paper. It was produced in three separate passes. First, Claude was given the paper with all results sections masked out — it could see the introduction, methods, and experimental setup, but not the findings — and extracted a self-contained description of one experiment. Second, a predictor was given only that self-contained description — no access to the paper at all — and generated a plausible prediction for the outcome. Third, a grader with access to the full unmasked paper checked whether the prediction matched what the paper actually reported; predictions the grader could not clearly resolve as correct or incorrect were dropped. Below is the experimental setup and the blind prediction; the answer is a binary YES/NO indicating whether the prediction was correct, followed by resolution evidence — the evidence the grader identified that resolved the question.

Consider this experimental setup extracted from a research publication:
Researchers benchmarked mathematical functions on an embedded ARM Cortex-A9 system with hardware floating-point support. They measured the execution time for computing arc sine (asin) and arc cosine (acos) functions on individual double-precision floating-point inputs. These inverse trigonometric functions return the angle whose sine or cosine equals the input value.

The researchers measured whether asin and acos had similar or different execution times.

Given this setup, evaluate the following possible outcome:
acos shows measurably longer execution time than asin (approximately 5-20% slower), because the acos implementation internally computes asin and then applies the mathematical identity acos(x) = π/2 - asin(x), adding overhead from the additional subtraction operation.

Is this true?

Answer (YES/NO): NO